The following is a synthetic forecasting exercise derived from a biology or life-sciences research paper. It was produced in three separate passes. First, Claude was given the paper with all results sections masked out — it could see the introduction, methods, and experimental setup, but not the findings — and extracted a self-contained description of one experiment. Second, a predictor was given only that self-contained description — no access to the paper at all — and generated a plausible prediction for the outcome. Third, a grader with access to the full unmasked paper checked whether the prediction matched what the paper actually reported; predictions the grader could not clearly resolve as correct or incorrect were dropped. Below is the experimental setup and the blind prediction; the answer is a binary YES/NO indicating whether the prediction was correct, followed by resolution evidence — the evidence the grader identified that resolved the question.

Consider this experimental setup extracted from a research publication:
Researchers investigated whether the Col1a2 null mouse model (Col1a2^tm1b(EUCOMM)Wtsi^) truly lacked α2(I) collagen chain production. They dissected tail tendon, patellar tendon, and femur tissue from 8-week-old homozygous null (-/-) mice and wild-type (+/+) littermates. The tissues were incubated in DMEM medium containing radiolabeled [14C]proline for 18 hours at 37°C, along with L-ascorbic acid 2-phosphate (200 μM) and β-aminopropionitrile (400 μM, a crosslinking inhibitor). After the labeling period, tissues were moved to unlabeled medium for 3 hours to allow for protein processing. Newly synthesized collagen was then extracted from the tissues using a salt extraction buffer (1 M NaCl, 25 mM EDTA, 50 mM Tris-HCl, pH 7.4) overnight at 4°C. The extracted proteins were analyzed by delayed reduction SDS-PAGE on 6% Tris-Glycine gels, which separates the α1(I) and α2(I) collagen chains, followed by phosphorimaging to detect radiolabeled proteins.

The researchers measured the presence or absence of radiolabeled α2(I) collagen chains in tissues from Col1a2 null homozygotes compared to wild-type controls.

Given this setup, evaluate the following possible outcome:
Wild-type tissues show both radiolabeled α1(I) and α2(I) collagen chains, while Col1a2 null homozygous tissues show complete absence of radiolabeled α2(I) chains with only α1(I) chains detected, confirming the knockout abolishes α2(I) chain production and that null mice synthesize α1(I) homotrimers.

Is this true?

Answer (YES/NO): YES